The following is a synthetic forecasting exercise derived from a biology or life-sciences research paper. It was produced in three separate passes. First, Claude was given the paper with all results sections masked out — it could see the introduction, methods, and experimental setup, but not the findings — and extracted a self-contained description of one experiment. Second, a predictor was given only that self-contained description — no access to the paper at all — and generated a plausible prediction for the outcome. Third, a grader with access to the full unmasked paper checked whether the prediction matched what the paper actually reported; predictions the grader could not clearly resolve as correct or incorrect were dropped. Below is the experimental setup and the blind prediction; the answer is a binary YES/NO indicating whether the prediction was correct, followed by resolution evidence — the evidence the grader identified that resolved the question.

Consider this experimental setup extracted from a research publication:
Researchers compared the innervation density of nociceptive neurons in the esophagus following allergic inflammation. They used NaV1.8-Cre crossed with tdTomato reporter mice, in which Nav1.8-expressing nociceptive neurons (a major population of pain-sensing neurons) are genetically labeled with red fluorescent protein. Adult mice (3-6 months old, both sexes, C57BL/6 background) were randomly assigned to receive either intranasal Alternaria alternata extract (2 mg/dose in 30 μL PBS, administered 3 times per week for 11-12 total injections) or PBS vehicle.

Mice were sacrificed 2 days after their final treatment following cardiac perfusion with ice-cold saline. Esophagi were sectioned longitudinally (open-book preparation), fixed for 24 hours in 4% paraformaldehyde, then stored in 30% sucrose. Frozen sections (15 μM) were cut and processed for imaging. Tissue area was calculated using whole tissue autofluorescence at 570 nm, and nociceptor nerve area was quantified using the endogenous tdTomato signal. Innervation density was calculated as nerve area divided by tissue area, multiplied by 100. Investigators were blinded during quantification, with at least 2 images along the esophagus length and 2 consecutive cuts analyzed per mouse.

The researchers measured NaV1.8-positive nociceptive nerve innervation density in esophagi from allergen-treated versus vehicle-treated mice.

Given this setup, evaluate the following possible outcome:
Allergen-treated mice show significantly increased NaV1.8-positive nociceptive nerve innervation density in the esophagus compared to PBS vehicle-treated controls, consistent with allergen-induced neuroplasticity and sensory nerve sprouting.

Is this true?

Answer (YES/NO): YES